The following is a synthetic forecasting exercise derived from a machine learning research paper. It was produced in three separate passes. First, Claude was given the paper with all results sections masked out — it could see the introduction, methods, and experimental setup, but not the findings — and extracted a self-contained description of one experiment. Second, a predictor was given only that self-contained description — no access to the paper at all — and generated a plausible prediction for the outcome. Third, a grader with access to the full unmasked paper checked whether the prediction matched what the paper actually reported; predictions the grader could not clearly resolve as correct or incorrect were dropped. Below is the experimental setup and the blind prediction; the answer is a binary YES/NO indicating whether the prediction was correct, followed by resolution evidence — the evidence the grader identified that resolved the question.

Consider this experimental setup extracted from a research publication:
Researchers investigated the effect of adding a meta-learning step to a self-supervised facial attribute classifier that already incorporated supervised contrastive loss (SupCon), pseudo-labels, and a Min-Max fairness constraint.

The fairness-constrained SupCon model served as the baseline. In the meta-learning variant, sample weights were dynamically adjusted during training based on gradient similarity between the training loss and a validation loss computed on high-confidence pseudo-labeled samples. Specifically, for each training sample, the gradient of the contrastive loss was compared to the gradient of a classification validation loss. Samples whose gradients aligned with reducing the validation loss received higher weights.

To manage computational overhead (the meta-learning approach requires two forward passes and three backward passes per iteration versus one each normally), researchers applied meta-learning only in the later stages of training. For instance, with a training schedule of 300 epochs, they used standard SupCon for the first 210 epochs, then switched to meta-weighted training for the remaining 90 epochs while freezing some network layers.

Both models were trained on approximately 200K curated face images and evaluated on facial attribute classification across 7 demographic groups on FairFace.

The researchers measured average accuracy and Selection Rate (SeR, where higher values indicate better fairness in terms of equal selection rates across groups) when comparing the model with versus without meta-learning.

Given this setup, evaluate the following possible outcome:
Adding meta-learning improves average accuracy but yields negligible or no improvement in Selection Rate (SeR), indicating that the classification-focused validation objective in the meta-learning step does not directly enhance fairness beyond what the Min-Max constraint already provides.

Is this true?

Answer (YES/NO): NO